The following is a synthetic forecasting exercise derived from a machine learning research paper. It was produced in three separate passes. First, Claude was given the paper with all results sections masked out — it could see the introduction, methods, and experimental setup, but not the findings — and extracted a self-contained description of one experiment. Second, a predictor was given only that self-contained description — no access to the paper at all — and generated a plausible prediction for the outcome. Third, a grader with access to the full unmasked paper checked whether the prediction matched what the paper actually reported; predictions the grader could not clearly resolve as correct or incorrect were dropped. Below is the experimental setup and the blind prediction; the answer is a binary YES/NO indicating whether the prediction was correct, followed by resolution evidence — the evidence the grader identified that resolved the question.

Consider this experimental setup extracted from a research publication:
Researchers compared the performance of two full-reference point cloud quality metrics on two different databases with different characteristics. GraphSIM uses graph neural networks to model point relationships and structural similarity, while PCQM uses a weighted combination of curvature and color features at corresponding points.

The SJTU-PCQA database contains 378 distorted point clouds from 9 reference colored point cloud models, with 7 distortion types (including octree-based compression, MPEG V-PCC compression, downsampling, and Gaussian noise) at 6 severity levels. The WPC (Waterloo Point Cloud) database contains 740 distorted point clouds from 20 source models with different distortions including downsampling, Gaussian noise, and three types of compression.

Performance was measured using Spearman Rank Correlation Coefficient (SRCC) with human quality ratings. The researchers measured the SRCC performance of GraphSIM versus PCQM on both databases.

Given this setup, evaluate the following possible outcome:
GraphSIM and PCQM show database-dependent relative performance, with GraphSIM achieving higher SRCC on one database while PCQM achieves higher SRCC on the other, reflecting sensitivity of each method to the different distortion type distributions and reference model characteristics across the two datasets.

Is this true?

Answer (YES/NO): NO